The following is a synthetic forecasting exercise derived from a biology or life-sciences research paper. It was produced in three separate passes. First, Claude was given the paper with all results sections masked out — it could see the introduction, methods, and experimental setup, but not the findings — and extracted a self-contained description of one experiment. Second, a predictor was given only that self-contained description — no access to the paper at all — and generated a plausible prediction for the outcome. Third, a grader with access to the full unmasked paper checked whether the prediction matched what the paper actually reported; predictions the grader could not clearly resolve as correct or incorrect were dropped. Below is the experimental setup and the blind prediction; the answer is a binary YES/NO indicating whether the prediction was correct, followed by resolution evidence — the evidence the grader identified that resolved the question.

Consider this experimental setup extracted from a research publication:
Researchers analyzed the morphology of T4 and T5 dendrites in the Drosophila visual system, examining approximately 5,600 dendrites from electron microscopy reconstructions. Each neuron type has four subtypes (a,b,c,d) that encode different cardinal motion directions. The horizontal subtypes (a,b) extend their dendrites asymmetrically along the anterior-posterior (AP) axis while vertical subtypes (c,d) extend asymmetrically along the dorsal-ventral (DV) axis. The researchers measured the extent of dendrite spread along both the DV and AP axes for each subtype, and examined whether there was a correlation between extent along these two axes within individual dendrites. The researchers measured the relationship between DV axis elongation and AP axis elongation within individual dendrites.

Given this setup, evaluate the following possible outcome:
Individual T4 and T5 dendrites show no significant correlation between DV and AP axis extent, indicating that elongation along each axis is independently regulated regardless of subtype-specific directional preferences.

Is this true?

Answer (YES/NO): NO